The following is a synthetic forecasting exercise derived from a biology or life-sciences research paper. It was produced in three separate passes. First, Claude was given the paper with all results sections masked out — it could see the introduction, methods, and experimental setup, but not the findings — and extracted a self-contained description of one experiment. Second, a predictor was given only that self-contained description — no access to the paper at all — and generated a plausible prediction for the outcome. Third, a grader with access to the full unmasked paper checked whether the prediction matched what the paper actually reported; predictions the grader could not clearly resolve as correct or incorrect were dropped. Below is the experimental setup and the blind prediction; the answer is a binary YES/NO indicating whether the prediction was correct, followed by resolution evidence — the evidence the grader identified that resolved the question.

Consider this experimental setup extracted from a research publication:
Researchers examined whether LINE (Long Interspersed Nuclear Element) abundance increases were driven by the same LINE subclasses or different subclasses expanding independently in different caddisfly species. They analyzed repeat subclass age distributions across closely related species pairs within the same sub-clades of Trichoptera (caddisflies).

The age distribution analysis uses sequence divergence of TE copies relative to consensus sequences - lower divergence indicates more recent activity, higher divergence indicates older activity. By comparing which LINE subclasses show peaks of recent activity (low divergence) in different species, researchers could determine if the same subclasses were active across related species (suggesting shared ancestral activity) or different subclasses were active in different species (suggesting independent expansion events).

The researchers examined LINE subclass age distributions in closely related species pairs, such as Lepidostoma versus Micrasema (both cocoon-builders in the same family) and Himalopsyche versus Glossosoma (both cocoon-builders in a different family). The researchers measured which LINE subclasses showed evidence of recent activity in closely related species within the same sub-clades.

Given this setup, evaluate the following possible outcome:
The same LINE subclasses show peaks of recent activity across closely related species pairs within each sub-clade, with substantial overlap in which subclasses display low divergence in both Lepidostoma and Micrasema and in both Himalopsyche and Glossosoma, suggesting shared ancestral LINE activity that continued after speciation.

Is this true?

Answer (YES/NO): NO